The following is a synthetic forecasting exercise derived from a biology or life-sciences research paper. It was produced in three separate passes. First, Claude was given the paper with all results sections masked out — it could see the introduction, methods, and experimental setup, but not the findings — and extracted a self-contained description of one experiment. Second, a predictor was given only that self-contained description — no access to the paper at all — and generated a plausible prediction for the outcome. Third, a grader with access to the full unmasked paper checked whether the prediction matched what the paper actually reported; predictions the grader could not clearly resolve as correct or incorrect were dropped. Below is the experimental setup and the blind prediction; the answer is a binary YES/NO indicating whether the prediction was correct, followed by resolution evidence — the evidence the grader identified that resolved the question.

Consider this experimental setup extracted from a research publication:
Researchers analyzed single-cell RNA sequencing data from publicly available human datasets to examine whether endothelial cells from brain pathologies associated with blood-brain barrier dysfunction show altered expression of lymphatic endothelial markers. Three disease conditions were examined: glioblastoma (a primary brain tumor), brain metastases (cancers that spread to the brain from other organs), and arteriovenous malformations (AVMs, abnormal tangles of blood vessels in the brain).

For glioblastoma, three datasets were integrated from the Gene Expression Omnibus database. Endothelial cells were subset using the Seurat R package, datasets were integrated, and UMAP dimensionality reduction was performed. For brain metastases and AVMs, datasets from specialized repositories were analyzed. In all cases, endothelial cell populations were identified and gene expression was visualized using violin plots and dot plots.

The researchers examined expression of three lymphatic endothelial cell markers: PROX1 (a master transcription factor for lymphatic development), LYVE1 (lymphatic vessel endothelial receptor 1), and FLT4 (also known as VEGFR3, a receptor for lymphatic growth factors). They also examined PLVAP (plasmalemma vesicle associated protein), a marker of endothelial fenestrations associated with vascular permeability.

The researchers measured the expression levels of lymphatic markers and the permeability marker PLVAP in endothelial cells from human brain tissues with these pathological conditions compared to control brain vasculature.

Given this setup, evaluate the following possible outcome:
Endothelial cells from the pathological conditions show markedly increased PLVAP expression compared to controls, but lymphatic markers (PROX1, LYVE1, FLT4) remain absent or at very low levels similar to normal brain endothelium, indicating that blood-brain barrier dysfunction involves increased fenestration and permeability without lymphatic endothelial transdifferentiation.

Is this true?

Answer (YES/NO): NO